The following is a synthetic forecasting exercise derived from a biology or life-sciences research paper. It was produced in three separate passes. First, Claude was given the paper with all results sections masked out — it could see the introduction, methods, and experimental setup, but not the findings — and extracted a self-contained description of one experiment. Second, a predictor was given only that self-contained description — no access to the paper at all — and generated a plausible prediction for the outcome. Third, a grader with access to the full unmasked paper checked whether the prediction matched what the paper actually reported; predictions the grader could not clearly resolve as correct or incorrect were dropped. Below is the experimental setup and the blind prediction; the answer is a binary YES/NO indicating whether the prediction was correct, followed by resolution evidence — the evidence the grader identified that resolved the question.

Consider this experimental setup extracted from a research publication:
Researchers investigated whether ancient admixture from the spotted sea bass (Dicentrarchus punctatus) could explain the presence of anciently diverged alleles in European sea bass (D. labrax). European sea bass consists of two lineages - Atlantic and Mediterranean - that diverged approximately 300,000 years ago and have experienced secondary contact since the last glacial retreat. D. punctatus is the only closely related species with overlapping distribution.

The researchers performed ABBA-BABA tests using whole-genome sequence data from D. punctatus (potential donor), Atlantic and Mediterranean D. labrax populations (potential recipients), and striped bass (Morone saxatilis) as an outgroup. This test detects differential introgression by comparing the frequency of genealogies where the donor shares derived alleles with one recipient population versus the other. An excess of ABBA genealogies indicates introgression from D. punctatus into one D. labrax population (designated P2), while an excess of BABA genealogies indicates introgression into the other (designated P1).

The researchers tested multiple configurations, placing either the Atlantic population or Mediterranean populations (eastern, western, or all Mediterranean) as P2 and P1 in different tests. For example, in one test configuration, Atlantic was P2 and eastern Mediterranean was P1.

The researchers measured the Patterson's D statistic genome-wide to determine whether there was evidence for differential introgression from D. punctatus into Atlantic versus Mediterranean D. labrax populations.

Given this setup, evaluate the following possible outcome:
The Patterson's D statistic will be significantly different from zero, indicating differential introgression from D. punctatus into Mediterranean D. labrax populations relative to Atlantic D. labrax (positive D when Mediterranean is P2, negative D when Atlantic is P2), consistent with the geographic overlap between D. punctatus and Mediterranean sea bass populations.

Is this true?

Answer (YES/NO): NO